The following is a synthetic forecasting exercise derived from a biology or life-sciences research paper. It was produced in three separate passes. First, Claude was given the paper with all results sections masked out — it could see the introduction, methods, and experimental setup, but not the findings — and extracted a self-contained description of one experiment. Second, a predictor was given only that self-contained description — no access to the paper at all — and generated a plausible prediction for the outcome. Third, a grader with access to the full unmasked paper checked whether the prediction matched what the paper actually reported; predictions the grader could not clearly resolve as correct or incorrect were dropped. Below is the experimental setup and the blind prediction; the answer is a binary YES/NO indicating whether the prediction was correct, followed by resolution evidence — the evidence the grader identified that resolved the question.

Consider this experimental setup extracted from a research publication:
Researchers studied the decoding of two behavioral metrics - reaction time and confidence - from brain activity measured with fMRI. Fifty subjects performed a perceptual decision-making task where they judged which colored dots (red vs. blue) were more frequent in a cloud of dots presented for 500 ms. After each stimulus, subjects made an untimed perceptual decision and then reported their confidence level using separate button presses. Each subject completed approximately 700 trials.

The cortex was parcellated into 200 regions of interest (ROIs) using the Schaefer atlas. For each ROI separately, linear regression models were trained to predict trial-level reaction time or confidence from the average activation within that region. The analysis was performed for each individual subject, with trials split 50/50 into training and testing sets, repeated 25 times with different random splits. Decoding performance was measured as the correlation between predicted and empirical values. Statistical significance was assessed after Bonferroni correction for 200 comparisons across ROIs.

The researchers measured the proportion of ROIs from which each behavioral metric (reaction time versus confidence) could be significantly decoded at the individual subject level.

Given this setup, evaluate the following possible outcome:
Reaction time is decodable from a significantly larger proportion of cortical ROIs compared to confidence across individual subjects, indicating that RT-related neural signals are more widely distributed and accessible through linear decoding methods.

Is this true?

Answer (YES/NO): YES